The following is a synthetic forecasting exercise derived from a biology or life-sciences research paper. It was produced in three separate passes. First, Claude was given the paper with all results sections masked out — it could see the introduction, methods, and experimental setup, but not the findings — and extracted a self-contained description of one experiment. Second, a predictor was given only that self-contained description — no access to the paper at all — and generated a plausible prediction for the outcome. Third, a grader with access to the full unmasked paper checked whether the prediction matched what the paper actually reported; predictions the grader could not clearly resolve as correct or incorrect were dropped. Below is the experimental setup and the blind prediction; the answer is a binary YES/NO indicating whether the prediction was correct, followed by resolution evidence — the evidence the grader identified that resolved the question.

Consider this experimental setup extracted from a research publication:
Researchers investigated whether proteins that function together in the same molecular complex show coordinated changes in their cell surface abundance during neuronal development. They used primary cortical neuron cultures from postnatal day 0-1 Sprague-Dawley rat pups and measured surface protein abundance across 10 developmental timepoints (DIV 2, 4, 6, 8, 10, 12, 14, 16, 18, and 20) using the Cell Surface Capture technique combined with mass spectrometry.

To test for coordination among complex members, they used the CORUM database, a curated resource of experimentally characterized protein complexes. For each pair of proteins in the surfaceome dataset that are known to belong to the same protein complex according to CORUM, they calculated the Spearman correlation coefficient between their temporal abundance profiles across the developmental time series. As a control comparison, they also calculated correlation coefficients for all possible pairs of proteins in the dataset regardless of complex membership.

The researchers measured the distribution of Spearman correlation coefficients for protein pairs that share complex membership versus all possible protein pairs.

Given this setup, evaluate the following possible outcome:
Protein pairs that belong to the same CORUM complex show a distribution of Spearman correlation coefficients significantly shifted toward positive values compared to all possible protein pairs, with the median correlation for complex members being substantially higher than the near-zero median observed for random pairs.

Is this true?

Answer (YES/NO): YES